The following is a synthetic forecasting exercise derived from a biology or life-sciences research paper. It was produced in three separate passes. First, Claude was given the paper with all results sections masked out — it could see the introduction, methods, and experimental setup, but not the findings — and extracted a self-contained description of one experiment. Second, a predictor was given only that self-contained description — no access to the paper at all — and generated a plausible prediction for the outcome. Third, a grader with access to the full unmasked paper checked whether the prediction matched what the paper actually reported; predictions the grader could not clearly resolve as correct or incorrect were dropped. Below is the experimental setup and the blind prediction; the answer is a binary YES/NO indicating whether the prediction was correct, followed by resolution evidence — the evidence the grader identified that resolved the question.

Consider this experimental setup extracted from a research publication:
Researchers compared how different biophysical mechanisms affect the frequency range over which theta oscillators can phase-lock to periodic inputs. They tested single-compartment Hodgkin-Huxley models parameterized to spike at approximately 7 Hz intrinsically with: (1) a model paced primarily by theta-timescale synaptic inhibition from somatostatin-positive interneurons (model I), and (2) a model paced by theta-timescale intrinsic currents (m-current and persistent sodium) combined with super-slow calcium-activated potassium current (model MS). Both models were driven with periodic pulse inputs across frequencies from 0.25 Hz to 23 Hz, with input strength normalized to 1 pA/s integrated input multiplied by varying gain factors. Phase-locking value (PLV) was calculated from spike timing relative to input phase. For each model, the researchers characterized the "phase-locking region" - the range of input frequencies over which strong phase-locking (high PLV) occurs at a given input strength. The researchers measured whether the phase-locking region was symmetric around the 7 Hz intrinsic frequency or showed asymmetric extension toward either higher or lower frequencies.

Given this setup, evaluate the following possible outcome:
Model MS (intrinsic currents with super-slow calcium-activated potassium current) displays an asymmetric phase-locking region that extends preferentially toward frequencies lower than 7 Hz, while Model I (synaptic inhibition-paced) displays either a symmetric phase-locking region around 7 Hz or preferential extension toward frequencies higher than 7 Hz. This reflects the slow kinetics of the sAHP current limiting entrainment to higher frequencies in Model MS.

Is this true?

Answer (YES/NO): NO